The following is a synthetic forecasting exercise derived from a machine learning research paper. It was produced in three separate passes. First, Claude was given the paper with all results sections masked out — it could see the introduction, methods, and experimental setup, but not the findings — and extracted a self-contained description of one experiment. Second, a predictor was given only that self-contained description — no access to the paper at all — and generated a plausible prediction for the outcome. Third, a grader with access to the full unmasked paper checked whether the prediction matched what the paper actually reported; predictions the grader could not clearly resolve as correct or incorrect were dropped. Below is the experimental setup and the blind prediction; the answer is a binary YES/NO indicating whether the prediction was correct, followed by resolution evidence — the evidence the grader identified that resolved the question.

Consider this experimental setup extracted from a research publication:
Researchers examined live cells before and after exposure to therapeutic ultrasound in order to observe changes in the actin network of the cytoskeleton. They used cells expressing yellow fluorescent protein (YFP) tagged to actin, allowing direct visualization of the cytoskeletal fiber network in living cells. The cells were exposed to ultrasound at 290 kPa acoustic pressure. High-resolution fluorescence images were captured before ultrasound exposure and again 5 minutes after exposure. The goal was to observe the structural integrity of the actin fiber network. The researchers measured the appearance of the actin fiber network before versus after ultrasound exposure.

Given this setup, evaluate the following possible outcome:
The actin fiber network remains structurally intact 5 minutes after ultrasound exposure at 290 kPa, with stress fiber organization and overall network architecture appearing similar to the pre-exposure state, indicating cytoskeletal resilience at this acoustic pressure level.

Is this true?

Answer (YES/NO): NO